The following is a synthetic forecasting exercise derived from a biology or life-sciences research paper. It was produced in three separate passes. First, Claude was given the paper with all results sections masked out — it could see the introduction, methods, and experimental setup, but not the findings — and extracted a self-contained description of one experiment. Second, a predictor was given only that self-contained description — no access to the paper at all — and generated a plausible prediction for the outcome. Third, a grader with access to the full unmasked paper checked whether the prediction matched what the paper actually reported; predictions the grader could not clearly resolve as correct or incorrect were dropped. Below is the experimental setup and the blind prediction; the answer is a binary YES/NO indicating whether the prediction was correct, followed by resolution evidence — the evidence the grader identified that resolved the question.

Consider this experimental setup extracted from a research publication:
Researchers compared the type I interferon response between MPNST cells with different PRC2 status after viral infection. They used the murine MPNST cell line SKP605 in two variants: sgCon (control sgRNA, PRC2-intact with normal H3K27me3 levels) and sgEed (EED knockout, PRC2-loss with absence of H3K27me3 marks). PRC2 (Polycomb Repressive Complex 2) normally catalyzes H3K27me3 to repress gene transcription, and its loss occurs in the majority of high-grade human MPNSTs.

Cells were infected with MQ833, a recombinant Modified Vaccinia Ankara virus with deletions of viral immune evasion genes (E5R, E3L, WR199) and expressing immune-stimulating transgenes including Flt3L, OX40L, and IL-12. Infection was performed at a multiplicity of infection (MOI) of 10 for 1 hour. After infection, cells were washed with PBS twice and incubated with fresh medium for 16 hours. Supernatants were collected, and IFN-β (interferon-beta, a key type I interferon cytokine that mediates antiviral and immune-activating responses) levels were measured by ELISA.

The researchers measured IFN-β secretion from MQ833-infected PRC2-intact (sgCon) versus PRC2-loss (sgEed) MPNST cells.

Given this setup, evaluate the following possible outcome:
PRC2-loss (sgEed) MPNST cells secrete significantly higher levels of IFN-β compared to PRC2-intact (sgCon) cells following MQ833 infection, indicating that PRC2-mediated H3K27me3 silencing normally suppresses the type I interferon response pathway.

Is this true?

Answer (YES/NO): YES